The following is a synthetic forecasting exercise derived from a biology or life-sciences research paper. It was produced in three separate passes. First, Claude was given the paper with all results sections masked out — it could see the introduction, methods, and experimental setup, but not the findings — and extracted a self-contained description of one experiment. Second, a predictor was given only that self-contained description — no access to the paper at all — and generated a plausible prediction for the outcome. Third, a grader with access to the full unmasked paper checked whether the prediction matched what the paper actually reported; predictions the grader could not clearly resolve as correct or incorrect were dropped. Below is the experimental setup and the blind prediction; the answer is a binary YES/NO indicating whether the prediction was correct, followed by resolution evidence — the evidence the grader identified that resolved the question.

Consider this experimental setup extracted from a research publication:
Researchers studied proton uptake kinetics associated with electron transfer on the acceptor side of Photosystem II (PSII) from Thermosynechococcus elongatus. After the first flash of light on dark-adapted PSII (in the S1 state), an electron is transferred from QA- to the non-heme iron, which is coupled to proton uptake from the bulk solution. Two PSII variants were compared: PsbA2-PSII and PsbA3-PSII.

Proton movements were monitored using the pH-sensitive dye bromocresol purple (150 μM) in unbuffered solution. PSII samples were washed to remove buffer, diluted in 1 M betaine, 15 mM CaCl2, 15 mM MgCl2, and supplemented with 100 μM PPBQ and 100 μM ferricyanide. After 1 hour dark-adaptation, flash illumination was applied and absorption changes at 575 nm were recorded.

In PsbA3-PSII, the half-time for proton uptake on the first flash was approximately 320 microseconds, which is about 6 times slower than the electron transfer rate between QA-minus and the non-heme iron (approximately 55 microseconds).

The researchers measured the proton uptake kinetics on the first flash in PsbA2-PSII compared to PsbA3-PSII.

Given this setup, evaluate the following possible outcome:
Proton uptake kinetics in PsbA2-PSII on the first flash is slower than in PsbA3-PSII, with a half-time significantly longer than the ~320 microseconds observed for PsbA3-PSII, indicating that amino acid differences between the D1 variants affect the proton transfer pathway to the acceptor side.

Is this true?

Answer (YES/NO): YES